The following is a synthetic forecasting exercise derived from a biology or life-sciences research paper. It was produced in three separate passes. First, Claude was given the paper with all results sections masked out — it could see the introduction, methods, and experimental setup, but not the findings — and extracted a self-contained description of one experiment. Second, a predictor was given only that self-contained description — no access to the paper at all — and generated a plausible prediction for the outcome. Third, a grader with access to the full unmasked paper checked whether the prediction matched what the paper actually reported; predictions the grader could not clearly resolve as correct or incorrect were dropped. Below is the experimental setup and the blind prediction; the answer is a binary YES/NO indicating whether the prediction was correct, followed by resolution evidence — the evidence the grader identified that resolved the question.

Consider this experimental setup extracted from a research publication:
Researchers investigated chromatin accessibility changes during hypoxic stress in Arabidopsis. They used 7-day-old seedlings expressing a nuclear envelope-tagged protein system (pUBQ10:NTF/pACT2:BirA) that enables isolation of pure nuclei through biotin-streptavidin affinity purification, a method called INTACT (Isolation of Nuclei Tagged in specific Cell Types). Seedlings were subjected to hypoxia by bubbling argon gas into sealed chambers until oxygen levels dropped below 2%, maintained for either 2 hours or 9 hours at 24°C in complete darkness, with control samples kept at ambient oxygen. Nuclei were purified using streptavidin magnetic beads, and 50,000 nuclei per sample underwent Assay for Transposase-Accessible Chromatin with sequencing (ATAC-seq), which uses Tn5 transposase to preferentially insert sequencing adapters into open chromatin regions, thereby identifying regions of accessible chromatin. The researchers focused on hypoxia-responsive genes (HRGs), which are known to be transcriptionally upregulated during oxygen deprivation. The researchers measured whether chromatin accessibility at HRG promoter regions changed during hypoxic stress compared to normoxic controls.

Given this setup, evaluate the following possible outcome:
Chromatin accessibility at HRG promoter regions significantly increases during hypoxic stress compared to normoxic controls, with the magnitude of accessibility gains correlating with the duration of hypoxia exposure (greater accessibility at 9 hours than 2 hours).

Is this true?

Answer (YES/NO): NO